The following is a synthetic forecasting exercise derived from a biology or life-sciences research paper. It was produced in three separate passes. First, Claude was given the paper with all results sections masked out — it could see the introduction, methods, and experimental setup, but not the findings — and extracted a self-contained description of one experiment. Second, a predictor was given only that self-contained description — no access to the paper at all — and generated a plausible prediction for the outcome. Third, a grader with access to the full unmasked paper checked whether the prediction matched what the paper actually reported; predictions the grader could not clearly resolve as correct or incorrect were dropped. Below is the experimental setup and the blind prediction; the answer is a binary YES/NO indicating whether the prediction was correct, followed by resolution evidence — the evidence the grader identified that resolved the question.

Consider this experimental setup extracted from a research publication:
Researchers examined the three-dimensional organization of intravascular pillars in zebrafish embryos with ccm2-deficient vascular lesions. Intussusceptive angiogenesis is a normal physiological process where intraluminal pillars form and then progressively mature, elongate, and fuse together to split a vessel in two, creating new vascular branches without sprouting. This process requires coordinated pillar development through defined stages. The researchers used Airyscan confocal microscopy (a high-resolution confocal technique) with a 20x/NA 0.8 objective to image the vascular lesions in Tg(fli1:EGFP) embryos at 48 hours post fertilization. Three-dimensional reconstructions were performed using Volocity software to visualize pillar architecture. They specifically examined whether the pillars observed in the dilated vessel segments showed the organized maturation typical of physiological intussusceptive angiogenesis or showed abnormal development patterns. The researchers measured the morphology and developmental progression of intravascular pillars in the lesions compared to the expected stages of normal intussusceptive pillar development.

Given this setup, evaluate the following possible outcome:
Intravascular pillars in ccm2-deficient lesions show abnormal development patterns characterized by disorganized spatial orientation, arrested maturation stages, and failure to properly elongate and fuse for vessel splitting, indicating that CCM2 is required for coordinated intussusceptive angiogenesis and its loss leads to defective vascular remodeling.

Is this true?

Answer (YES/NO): YES